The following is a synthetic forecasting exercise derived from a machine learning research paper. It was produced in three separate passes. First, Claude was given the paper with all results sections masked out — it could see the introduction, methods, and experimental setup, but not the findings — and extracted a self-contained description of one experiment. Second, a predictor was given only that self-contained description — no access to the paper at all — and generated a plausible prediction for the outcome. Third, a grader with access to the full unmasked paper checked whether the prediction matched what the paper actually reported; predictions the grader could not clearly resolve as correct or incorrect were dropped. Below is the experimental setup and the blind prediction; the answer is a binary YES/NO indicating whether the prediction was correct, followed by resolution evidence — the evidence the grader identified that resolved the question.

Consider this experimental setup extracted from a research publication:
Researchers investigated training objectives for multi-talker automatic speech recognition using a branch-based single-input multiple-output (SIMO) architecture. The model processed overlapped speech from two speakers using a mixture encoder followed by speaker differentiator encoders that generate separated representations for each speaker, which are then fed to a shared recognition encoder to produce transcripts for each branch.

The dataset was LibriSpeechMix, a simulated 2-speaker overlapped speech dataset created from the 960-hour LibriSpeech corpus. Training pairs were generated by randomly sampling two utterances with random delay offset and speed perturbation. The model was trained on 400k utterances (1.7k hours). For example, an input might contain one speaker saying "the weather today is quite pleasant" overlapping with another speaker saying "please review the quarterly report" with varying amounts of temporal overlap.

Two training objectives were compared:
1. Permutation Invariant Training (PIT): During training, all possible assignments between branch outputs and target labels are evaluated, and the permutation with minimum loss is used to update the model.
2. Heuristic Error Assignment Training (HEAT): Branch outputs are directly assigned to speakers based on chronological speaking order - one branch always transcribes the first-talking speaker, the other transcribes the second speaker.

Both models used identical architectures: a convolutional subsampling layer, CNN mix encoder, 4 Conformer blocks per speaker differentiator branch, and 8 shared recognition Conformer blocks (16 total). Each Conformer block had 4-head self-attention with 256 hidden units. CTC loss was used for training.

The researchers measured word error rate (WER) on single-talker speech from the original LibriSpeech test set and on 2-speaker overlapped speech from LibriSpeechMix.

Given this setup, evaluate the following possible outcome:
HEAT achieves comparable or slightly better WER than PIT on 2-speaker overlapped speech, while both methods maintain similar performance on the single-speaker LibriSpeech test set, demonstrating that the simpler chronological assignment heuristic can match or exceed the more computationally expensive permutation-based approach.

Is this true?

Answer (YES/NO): NO